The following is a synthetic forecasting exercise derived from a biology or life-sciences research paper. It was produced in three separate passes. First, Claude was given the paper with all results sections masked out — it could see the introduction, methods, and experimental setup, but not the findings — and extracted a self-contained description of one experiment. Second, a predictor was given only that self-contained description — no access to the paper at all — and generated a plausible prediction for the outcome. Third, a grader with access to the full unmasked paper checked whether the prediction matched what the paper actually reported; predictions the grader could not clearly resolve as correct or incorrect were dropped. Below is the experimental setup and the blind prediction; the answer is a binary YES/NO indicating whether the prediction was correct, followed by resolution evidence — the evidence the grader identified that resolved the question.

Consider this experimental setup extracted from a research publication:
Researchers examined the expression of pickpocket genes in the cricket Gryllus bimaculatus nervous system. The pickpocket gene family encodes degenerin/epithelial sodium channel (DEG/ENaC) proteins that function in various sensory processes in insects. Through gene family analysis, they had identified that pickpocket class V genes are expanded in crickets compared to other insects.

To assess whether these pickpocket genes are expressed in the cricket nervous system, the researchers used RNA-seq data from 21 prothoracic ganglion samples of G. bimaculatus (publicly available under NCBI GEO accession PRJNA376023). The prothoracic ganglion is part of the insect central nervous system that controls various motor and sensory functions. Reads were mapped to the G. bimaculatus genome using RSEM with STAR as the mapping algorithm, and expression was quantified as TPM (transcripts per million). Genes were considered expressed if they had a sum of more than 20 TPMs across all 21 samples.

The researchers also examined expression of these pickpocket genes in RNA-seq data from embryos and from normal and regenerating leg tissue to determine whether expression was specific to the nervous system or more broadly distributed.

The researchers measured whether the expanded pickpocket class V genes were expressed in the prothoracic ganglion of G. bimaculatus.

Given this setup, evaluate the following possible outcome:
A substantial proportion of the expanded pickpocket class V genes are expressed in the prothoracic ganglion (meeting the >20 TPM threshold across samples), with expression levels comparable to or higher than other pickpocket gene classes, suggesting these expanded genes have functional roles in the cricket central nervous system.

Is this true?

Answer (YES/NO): NO